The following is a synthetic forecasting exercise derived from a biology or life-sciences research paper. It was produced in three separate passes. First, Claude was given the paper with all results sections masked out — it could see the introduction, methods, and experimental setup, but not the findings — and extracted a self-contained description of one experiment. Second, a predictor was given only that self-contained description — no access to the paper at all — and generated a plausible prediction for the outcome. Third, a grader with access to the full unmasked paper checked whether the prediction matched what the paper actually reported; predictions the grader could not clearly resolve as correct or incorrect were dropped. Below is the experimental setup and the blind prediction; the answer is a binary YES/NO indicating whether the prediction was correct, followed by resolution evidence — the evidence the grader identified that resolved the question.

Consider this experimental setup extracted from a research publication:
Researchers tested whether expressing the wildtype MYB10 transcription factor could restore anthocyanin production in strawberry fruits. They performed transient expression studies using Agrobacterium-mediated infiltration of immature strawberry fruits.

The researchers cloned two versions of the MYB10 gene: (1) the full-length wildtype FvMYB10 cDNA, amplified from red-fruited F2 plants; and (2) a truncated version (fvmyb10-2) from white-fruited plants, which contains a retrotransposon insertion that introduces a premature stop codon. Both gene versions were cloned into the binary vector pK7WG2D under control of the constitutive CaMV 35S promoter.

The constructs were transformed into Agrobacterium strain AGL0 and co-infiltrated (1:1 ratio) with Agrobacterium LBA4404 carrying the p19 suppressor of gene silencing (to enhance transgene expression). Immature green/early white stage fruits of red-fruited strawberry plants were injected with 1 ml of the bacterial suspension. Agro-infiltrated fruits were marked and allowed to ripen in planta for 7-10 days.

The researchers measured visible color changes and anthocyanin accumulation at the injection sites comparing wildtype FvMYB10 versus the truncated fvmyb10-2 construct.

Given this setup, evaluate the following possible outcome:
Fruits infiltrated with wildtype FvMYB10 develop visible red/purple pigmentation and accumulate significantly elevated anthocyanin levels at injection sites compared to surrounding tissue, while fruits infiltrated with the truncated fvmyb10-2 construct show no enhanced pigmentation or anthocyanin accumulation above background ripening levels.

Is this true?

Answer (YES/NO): YES